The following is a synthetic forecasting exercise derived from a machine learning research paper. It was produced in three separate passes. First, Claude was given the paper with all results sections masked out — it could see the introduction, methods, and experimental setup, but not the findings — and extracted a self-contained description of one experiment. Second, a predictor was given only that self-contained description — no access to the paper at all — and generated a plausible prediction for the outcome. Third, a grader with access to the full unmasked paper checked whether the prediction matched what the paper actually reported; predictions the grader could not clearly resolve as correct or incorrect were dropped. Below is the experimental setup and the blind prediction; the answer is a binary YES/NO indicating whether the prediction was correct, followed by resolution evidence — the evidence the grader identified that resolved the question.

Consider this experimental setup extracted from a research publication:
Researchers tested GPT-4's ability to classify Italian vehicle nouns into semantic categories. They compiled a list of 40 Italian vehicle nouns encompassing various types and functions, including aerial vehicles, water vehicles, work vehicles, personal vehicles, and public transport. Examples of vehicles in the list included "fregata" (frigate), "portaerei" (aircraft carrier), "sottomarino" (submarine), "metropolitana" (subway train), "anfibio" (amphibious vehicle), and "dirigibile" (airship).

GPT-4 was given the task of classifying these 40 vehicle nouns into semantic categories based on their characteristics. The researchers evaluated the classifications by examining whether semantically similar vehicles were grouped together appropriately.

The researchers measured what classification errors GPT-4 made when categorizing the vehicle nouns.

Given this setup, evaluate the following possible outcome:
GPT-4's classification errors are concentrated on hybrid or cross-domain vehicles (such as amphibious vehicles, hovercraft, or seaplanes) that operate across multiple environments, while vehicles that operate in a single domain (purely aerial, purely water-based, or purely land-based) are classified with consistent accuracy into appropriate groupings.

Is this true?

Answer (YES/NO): NO